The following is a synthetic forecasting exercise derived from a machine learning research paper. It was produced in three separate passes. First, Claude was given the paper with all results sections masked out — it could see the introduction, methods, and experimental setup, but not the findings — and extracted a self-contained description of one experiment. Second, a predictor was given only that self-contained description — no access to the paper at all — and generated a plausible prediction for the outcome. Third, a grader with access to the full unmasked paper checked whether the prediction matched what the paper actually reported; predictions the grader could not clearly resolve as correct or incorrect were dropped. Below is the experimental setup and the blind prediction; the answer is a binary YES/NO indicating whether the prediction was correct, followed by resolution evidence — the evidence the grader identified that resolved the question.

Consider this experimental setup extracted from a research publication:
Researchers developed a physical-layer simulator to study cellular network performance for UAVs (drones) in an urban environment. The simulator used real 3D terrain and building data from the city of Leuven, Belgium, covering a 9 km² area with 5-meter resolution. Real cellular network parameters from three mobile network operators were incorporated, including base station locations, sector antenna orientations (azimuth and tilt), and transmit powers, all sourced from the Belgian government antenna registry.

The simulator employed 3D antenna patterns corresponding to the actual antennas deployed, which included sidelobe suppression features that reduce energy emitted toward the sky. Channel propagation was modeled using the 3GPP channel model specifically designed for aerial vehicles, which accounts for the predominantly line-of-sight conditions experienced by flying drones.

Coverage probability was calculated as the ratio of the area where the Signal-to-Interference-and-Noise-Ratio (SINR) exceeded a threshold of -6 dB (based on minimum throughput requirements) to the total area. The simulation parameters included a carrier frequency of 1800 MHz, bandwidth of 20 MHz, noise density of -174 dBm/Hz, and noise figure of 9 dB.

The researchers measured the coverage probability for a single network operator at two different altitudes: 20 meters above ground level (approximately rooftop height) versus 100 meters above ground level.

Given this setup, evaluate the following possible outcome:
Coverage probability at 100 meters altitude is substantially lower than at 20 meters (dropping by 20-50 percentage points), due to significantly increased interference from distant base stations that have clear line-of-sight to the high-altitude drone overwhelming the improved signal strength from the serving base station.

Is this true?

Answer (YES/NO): YES